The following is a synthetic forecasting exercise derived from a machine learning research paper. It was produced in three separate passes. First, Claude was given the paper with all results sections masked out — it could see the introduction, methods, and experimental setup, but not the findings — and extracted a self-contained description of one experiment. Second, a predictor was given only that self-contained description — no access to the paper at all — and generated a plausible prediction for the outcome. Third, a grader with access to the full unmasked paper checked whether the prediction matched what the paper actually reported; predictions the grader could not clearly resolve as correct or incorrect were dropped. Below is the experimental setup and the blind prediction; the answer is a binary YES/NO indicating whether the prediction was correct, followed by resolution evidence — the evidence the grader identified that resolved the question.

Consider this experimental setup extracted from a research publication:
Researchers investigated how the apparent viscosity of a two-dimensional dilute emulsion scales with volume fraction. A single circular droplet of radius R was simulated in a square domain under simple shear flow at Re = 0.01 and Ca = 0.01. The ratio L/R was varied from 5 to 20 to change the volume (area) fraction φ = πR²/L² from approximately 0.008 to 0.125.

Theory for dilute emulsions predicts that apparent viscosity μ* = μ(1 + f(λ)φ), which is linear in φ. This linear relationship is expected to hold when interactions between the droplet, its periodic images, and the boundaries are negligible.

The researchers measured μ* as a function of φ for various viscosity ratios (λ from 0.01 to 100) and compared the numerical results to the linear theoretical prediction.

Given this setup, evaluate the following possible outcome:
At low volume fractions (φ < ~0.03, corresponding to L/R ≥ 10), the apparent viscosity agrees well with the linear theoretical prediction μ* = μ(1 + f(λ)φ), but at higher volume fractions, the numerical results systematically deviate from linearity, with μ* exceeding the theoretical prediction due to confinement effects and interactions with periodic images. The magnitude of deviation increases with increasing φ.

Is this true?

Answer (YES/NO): YES